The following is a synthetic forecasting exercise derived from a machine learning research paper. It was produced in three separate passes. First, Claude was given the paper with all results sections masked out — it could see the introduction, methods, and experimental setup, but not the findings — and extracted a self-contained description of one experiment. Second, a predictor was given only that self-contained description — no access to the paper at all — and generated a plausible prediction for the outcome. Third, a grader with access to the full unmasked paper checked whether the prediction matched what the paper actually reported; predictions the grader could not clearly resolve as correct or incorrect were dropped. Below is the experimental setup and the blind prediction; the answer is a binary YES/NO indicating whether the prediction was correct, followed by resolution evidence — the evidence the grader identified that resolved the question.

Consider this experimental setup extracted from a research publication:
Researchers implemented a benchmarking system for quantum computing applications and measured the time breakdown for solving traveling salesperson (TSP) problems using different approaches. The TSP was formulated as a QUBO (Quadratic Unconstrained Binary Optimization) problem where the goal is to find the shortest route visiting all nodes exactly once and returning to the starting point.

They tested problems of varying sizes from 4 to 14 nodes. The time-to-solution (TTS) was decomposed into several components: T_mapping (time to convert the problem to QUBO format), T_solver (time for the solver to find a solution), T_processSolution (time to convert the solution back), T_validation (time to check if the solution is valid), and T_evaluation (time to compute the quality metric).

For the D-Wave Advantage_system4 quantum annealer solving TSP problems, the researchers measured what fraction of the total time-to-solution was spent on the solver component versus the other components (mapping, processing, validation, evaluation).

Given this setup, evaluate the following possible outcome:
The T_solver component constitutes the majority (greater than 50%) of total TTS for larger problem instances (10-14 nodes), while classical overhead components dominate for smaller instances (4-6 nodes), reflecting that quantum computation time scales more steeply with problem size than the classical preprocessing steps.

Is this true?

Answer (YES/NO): NO